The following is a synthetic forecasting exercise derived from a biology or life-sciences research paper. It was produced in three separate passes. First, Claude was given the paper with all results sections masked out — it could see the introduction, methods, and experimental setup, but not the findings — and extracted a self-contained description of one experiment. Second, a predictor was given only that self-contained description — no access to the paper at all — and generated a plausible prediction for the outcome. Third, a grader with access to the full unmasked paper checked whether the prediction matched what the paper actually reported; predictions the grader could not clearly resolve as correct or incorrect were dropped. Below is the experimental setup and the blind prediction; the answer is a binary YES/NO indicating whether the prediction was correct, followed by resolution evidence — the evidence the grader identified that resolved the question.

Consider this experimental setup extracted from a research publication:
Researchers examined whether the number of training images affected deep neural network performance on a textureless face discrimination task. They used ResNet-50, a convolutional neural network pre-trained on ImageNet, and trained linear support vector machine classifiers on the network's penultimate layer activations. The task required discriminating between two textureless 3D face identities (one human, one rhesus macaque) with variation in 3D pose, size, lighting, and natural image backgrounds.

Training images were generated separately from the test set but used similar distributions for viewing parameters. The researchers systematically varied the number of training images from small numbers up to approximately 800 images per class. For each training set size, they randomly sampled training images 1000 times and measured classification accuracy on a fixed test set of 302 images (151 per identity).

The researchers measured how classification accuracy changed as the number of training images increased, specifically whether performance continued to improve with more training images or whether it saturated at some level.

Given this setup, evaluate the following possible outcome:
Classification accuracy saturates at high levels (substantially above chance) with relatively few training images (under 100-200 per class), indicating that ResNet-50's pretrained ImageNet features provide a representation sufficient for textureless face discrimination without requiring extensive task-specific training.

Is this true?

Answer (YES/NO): NO